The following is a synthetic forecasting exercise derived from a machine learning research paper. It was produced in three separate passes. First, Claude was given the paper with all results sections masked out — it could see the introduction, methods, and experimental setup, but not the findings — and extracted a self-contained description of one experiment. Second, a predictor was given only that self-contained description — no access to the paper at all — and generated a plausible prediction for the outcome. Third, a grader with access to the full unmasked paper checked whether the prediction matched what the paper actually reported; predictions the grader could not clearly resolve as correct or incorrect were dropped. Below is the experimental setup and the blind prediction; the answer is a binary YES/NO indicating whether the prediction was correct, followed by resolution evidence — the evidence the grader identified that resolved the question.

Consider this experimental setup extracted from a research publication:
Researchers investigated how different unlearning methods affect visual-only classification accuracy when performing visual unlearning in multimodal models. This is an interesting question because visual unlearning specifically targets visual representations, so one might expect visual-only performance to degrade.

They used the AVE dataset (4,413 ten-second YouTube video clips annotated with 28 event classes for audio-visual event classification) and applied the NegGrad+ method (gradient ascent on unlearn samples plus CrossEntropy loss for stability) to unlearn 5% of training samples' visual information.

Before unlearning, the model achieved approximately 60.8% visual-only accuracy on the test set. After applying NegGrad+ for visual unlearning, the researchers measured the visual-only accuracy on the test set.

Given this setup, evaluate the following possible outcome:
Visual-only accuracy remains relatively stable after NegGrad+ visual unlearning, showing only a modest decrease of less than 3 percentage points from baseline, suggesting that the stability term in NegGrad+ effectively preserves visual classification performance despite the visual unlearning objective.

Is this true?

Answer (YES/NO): NO